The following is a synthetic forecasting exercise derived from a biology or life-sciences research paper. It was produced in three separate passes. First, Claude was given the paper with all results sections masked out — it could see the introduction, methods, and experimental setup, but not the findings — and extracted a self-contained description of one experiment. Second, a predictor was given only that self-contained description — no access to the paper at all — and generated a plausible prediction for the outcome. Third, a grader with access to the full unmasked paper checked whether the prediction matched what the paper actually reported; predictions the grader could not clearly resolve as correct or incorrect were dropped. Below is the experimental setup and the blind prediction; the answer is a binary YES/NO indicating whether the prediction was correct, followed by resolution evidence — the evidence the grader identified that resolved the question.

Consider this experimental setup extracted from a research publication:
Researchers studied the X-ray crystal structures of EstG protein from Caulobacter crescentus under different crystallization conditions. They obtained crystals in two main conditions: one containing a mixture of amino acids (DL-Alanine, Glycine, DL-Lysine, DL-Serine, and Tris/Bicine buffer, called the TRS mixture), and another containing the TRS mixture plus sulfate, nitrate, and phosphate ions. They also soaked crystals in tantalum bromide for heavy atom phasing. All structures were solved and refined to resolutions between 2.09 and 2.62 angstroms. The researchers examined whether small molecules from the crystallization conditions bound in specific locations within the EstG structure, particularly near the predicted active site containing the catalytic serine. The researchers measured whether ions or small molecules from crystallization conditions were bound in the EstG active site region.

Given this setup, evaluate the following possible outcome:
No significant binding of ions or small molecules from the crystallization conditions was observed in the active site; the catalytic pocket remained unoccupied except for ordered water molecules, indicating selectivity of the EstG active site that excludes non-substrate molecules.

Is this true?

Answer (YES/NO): NO